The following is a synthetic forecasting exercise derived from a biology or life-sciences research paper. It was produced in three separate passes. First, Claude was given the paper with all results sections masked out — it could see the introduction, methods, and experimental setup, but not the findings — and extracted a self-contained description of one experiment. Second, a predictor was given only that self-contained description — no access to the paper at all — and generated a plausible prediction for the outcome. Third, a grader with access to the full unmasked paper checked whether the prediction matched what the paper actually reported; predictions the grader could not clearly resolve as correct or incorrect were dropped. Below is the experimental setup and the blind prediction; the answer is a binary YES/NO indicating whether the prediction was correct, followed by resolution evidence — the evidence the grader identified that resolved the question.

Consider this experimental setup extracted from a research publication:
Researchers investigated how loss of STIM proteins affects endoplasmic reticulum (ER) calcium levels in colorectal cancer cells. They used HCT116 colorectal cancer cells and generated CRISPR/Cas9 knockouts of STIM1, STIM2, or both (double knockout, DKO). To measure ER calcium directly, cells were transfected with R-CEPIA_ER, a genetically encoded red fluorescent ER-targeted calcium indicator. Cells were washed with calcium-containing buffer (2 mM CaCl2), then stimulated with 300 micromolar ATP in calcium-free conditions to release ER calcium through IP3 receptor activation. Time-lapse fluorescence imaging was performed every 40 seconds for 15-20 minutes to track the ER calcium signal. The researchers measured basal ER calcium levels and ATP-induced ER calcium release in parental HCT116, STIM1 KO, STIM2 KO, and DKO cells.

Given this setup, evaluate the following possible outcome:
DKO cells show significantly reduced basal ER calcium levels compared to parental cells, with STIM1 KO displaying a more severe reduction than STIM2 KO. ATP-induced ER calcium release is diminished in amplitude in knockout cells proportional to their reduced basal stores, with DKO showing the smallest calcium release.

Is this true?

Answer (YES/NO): NO